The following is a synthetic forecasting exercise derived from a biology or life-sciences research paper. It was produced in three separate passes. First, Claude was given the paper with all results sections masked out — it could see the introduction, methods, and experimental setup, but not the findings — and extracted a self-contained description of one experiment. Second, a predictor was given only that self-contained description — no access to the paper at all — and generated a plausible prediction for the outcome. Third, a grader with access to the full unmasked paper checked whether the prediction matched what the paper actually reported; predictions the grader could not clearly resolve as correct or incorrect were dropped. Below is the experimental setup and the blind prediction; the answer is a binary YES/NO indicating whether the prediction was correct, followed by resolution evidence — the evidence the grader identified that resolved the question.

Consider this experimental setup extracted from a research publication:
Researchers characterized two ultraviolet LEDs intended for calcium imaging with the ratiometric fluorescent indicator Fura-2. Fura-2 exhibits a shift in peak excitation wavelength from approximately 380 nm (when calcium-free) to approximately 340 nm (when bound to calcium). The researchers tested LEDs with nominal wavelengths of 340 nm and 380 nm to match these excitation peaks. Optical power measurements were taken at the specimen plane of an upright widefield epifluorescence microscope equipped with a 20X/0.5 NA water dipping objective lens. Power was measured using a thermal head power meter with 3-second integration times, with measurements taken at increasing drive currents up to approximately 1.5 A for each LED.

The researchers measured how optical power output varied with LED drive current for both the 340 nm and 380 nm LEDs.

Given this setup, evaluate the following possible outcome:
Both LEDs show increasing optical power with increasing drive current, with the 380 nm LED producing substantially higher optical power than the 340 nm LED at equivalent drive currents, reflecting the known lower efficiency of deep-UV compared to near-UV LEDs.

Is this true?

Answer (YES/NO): YES